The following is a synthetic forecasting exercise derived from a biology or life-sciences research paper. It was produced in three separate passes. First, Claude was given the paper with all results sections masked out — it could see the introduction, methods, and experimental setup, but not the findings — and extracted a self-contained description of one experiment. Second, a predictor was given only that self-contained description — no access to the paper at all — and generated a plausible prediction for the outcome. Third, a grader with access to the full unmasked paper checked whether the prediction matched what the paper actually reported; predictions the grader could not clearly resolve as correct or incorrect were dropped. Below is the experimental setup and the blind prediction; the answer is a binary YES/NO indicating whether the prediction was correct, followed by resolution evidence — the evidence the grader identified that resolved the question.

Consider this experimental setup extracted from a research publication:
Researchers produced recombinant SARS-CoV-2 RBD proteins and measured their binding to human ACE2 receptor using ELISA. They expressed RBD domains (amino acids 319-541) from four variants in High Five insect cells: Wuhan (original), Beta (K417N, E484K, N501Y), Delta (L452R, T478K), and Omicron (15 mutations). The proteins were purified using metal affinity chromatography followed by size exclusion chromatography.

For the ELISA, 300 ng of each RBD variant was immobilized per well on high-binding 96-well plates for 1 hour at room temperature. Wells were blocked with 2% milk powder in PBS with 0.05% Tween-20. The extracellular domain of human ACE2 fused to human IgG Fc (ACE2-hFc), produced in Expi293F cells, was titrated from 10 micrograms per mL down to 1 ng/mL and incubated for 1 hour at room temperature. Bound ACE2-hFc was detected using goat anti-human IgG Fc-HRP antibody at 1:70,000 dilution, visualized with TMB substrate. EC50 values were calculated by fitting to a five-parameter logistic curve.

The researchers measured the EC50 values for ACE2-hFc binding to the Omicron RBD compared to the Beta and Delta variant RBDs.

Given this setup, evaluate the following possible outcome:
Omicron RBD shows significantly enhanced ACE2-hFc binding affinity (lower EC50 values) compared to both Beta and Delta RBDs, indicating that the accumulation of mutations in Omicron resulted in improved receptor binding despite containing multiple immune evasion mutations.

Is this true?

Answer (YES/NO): NO